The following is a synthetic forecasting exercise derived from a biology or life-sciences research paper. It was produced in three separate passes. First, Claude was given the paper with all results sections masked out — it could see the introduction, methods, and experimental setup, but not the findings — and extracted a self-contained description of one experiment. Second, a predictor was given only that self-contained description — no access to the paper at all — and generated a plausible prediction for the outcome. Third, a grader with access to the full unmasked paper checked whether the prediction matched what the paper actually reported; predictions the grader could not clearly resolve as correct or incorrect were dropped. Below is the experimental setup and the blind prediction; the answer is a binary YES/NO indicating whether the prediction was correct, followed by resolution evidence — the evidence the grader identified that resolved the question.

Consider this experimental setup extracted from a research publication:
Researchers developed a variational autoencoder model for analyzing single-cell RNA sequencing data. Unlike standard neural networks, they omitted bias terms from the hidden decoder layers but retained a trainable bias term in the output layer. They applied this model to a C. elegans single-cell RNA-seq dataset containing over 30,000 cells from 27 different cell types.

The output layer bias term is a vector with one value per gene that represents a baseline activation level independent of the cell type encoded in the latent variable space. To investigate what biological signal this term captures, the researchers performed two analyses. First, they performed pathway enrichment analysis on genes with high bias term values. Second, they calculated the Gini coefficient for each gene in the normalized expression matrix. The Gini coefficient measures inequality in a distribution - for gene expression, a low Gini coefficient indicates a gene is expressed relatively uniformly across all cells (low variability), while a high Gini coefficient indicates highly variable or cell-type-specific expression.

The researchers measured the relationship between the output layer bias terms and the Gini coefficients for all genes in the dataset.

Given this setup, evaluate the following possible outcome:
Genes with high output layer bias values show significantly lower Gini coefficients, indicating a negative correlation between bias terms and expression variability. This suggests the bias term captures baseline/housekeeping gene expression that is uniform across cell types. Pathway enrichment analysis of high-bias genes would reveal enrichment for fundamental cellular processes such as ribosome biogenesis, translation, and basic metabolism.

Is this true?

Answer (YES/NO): YES